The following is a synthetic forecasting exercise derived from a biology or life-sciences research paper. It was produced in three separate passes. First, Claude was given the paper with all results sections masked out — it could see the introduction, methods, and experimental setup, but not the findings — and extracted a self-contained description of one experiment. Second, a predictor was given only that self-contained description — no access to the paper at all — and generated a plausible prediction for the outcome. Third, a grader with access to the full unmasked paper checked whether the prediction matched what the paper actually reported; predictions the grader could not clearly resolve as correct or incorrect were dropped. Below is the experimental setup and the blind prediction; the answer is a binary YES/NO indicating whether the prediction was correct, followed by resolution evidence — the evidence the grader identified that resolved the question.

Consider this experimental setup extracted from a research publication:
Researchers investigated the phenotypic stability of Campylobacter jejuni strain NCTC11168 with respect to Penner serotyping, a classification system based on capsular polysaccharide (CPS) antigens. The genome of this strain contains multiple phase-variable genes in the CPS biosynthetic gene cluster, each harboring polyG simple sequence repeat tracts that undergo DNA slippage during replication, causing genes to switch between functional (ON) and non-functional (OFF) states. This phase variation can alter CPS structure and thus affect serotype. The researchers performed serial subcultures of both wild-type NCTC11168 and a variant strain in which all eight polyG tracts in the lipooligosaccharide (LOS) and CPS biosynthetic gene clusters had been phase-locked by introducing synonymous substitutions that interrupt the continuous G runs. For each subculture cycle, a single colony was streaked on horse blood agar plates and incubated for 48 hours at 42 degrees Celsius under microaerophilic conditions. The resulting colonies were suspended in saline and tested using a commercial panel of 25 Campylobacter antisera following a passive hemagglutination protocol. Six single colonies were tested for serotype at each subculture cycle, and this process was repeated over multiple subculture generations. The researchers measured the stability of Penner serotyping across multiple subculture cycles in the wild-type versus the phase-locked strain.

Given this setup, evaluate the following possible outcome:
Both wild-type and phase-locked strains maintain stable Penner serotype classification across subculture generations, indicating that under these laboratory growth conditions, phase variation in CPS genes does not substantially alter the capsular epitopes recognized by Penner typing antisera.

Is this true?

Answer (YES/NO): NO